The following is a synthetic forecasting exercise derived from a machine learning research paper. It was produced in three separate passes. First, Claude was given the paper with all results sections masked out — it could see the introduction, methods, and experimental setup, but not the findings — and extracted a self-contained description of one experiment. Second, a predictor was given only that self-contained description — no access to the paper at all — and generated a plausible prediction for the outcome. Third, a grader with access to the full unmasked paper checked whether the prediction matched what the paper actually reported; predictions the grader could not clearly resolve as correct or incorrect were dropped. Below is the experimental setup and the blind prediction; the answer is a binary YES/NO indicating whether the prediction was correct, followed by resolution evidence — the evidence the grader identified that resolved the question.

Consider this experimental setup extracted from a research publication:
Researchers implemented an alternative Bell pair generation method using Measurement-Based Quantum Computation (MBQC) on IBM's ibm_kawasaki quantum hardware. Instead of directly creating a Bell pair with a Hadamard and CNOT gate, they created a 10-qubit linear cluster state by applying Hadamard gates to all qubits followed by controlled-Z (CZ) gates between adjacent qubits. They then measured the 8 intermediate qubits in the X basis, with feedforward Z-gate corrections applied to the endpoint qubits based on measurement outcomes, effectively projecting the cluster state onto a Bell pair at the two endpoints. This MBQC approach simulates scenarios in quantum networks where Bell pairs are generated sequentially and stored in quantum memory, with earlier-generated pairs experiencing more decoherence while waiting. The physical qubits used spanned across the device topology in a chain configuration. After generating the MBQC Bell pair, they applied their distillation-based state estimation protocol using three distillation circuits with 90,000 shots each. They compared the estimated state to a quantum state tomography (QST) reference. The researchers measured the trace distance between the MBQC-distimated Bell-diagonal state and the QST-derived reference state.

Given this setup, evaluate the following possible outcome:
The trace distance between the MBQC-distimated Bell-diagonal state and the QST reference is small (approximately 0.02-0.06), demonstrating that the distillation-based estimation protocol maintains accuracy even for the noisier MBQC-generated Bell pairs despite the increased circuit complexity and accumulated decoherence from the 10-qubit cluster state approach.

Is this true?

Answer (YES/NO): NO